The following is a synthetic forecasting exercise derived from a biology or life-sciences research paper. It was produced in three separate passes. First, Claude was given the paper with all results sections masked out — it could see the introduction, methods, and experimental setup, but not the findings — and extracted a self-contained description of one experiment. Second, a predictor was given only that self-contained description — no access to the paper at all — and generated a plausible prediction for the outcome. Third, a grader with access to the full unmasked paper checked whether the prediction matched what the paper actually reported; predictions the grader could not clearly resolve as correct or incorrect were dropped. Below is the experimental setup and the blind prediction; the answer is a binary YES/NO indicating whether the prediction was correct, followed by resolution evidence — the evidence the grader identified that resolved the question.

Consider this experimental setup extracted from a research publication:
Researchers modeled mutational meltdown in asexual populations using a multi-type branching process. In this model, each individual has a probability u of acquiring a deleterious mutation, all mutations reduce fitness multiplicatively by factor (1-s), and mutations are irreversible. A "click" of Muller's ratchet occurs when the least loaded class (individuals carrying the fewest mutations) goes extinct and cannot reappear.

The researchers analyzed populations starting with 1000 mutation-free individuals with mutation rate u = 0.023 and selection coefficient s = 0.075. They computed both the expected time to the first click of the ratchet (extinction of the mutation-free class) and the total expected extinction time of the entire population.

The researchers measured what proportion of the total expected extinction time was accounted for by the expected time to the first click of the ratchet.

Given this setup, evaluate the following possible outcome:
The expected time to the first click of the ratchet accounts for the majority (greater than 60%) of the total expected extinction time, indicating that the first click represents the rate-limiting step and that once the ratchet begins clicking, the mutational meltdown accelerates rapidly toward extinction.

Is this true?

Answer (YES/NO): YES